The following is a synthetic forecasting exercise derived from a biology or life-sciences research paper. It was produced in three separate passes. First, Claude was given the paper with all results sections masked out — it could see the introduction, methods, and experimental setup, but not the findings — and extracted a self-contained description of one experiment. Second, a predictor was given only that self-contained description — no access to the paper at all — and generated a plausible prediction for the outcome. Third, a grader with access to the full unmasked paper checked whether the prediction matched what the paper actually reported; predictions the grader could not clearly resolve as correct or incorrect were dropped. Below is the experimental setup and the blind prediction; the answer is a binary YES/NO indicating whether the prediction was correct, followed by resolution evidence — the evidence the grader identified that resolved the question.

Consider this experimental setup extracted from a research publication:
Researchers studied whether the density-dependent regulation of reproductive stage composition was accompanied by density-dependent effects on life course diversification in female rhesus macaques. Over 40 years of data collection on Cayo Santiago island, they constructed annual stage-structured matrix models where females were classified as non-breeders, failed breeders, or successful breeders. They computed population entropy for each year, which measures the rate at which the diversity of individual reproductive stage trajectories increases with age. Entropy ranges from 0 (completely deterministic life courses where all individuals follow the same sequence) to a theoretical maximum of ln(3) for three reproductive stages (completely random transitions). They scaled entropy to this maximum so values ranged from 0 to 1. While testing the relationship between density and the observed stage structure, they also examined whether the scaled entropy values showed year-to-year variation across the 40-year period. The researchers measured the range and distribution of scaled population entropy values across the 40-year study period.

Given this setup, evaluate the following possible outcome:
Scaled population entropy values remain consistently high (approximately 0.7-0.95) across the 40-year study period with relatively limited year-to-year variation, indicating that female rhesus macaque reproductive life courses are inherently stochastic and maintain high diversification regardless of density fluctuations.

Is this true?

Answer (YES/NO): NO